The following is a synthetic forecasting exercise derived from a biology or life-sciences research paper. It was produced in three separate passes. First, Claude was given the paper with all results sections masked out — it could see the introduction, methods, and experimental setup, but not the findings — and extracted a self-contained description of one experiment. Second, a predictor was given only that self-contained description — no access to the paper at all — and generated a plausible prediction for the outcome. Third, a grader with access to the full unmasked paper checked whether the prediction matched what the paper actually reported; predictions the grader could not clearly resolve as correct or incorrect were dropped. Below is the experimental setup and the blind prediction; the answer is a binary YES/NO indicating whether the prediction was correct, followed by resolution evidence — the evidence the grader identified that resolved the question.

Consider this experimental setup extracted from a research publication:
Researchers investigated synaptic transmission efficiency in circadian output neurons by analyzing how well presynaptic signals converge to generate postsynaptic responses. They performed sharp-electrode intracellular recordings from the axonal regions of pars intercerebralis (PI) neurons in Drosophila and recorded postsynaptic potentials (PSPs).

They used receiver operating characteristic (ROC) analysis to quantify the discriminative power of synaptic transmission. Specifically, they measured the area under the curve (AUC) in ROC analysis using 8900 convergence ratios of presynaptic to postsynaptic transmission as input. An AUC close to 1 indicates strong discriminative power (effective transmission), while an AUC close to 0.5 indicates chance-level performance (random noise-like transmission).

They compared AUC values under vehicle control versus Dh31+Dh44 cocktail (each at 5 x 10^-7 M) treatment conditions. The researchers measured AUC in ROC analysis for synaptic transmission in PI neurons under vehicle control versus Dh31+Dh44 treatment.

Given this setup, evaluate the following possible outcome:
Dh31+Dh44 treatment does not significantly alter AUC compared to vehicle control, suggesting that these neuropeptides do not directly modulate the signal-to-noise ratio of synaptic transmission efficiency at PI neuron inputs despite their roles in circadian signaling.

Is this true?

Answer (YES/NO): NO